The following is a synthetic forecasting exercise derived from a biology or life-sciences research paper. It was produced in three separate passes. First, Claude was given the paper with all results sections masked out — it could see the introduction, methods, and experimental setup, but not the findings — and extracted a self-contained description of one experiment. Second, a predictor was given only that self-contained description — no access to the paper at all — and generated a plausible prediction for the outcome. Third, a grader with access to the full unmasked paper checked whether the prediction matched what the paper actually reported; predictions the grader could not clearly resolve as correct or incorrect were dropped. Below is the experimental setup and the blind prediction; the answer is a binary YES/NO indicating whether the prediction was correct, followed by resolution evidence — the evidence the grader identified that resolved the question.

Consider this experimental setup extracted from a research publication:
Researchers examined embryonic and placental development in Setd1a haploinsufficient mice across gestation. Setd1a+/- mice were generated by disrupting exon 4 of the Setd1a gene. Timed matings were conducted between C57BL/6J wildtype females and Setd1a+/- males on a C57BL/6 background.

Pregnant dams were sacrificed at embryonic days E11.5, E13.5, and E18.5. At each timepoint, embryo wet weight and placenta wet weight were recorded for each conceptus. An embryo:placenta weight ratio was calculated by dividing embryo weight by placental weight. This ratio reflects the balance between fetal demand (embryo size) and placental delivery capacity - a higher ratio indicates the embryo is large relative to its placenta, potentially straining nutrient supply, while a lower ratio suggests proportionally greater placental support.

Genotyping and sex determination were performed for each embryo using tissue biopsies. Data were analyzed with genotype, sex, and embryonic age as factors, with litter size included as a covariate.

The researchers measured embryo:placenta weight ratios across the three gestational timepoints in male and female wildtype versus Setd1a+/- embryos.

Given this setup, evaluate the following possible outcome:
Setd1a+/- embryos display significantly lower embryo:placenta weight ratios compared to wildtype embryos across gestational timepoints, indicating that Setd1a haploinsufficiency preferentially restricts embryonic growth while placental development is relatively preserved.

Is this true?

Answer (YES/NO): NO